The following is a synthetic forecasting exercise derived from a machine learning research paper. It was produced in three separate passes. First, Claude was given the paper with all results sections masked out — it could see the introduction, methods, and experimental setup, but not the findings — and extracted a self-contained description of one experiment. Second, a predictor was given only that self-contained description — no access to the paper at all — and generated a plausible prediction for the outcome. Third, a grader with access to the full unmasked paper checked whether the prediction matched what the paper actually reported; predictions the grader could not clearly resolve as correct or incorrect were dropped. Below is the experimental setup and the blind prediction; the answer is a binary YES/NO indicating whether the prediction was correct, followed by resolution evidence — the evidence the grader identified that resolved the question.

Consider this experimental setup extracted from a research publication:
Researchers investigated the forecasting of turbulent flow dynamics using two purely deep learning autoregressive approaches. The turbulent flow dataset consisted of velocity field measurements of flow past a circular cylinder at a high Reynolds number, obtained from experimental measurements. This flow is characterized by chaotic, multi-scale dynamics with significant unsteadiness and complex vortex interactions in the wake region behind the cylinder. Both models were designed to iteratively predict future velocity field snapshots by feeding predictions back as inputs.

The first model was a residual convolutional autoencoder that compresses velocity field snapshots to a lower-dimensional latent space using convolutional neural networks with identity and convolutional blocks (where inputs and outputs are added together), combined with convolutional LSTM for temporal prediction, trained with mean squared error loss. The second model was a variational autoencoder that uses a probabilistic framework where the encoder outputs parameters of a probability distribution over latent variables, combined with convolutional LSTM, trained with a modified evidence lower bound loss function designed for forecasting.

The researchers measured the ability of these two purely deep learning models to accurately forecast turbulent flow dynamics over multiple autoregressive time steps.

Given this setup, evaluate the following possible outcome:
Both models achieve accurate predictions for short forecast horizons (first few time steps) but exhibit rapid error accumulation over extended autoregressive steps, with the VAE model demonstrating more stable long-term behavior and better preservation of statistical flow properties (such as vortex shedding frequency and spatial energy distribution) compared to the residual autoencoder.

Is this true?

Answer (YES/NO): NO